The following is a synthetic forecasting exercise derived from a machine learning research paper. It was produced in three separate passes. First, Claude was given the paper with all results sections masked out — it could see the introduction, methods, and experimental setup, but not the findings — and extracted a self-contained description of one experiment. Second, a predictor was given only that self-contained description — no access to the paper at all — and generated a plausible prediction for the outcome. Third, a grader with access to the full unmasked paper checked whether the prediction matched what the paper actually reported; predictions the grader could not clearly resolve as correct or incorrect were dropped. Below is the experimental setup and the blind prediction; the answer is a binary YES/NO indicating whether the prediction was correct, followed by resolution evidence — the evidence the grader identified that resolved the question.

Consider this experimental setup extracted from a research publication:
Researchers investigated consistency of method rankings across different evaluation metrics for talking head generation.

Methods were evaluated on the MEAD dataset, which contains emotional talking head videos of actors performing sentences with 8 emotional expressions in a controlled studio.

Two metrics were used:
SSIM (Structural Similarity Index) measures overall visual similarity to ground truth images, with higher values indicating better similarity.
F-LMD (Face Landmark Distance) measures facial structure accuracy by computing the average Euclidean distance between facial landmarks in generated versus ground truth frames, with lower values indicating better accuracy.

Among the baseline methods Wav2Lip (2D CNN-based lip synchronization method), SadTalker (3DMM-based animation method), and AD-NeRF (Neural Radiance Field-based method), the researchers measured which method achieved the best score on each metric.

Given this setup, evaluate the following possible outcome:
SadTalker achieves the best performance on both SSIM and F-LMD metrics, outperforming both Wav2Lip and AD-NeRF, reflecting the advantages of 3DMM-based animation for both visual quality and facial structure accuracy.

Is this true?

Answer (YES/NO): NO